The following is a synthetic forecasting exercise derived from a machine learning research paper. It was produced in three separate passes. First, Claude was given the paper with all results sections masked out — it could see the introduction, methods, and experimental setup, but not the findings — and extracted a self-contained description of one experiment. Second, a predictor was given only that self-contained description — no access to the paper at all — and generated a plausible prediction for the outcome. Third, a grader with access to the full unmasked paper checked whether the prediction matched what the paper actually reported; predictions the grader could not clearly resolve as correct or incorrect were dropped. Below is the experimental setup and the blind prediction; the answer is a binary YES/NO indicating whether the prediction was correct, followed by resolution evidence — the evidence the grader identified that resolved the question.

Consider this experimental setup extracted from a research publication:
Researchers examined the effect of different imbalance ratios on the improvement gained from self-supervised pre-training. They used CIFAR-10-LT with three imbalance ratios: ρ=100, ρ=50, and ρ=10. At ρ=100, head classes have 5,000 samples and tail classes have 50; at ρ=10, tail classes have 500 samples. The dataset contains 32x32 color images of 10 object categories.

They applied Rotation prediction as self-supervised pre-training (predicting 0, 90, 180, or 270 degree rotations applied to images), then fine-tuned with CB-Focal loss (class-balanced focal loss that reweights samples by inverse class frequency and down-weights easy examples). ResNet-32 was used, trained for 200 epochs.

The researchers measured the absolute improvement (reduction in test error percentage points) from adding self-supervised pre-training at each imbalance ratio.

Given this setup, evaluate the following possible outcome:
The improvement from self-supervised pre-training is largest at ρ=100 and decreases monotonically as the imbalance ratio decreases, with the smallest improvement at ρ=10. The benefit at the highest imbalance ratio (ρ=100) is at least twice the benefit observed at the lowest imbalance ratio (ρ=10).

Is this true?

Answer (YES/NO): YES